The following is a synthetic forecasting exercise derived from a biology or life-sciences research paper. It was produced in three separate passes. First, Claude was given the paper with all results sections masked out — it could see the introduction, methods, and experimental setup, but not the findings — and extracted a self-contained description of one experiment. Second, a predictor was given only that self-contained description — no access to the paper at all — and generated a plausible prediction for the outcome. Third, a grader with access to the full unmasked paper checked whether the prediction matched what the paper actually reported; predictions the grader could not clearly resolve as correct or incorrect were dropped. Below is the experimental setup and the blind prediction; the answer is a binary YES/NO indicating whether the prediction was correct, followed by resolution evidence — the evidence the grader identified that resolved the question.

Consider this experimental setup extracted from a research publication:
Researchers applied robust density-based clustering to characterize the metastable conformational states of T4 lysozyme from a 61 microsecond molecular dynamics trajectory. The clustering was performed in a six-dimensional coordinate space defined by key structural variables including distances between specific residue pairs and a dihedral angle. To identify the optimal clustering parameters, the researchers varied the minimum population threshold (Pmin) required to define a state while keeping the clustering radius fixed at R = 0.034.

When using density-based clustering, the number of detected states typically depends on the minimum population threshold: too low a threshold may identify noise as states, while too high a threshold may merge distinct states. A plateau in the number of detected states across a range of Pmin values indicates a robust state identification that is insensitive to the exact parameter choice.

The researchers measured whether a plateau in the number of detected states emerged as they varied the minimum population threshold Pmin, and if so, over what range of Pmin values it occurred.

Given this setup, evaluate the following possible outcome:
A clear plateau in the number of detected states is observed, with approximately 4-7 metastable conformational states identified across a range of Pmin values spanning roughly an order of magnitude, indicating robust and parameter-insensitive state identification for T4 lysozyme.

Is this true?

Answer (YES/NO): NO